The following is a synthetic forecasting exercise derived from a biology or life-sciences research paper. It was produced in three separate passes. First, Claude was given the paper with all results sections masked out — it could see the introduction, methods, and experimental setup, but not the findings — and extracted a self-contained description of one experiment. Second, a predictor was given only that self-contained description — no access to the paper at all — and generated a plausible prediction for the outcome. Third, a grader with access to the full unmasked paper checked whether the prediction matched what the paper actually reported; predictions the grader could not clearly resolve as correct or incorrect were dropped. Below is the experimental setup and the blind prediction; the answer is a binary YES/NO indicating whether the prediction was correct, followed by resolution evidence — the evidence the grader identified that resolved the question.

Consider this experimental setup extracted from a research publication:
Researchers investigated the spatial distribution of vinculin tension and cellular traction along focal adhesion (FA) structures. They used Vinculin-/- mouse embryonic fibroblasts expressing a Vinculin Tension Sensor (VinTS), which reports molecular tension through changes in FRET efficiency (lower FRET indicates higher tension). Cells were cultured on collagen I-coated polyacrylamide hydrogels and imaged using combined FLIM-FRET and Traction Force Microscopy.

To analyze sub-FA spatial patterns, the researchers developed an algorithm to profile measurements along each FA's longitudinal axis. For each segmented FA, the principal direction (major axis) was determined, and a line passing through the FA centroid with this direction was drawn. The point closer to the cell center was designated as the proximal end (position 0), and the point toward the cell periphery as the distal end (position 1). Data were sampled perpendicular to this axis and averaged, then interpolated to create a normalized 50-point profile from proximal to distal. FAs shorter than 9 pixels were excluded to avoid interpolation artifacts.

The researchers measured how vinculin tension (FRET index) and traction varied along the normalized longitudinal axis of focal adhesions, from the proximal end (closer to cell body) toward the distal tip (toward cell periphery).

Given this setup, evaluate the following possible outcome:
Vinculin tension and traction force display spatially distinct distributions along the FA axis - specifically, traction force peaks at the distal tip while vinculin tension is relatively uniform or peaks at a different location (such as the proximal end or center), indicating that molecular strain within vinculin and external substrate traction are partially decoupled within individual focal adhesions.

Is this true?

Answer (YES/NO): NO